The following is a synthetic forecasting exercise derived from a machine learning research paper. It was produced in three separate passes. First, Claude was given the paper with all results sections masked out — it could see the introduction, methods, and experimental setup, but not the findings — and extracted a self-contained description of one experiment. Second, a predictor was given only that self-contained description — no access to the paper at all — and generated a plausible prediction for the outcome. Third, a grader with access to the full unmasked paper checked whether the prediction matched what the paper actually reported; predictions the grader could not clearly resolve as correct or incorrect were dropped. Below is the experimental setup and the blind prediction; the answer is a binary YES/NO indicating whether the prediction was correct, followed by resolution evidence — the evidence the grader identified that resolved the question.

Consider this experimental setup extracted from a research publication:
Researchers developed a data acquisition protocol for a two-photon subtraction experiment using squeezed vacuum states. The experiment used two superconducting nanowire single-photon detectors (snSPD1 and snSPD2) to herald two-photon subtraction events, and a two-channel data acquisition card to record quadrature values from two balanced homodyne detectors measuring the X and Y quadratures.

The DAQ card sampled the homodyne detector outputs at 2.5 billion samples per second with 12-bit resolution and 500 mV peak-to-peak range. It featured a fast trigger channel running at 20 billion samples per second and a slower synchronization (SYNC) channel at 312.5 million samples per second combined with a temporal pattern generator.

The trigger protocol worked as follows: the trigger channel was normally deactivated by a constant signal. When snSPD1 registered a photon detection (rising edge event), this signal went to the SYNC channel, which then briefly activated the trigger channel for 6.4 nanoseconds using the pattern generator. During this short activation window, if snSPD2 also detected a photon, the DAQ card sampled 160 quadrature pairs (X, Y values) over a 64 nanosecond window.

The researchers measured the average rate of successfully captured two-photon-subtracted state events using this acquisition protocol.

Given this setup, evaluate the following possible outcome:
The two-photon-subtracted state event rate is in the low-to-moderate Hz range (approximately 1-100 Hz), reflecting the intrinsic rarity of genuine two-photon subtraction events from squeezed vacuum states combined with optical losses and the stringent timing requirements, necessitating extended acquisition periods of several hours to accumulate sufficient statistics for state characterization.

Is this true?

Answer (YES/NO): YES